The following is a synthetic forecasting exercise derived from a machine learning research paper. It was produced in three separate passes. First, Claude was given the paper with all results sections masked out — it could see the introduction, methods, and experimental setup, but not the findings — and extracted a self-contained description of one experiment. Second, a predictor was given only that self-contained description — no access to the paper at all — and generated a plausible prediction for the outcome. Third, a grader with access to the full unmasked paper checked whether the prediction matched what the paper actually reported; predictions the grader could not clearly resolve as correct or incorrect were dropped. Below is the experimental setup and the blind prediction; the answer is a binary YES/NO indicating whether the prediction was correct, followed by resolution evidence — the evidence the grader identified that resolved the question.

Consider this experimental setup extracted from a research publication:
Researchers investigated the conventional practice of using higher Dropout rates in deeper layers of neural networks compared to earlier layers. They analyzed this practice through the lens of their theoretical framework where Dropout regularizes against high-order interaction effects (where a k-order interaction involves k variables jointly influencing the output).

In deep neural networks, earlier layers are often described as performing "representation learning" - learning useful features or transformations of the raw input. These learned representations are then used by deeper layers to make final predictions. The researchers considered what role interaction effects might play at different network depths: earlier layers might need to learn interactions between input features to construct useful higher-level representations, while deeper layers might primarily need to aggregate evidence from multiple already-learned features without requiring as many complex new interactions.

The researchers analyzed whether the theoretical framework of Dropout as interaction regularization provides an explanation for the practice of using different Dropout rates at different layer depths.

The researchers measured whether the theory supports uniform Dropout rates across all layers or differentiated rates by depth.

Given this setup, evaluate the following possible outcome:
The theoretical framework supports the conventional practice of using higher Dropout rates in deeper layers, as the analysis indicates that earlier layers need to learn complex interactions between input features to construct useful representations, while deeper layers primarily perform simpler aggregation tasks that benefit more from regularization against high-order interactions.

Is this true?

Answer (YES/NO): YES